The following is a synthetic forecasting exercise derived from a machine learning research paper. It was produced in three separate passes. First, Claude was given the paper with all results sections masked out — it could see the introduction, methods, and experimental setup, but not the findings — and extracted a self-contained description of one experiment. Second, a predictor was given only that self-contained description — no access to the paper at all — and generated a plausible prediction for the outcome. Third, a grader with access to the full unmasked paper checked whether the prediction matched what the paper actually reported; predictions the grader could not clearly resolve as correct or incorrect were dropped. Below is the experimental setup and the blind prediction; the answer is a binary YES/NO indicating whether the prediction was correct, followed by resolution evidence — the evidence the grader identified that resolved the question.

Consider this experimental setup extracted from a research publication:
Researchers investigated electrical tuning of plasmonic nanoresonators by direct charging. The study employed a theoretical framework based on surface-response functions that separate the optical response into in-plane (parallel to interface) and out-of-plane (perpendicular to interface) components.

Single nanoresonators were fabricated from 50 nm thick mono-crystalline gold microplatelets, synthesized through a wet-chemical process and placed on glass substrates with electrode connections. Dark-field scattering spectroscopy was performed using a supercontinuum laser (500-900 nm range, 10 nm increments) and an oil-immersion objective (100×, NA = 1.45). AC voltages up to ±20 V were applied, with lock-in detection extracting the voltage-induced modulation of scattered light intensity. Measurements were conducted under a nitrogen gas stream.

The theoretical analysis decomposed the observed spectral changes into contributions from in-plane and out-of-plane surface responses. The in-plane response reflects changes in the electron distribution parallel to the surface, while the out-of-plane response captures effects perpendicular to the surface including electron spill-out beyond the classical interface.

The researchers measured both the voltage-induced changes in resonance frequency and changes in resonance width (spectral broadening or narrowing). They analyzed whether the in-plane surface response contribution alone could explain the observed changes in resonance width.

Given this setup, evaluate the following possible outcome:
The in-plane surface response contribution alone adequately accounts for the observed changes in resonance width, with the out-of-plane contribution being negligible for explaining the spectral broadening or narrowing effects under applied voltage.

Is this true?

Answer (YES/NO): NO